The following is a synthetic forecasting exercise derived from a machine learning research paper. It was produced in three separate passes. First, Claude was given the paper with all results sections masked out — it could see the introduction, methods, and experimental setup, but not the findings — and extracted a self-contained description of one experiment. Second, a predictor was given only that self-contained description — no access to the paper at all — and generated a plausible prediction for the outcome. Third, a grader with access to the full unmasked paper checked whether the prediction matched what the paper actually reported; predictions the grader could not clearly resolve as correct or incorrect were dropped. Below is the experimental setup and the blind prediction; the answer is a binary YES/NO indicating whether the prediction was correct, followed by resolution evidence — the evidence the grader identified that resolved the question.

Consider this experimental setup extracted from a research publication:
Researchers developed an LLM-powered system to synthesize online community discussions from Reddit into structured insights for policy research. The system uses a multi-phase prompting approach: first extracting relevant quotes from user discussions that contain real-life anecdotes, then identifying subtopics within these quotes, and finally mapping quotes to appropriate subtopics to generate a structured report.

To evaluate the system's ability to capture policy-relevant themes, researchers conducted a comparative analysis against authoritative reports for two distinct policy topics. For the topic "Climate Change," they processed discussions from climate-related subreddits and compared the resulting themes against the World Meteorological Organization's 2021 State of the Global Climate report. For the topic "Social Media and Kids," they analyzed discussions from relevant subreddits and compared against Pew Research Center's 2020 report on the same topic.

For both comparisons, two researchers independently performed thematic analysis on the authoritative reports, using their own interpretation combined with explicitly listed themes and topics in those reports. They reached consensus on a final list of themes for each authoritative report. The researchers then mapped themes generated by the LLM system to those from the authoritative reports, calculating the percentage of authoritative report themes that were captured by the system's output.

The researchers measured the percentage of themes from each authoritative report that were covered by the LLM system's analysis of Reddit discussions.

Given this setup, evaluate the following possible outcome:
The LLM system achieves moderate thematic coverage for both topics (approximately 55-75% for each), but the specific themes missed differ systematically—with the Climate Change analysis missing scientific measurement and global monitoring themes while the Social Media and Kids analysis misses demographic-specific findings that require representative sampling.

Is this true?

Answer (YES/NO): NO